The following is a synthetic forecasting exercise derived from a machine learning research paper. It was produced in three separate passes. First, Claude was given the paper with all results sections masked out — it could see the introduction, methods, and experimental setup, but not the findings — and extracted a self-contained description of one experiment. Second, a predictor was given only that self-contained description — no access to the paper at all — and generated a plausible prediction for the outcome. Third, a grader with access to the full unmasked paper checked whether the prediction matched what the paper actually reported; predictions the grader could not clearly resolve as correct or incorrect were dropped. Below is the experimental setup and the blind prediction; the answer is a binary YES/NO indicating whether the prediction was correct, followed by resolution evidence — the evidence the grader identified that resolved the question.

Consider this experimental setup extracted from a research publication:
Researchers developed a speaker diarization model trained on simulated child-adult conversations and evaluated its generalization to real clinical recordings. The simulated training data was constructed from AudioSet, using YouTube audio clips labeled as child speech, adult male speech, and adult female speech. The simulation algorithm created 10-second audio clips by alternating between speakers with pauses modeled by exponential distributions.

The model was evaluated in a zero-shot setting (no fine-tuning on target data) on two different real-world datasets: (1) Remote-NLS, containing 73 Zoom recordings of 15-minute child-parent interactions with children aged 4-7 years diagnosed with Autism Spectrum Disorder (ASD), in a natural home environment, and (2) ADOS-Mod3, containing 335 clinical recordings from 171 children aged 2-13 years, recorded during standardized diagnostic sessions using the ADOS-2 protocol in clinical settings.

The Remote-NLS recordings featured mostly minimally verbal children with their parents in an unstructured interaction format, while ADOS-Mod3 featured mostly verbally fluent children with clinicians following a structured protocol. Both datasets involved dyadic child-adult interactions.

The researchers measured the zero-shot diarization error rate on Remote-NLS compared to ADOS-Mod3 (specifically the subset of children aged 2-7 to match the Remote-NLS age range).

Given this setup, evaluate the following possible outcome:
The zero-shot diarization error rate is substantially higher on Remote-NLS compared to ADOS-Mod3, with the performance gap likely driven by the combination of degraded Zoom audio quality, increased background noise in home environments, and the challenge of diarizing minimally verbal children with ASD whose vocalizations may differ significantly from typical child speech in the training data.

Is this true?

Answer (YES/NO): NO